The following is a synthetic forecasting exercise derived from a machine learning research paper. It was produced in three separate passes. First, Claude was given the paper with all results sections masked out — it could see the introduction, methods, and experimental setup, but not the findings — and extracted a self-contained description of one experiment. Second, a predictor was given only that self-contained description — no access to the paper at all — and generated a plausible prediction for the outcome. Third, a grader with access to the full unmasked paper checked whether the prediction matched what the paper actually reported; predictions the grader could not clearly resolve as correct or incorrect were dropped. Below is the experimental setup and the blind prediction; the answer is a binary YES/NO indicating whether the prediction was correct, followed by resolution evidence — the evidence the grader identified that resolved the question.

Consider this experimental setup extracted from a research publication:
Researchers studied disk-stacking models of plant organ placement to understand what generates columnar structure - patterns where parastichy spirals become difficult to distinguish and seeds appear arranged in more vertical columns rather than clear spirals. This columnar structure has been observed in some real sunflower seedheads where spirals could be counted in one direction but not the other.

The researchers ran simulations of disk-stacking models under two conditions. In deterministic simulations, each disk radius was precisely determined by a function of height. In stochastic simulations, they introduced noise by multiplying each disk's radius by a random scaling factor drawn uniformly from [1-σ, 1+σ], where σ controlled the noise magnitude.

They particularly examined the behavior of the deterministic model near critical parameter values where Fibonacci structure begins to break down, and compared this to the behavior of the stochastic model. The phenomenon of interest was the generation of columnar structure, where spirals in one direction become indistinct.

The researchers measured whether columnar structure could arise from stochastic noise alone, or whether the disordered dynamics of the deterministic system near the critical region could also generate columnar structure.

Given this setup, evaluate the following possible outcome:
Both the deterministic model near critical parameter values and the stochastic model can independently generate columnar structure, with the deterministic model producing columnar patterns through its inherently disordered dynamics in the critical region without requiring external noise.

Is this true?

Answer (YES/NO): YES